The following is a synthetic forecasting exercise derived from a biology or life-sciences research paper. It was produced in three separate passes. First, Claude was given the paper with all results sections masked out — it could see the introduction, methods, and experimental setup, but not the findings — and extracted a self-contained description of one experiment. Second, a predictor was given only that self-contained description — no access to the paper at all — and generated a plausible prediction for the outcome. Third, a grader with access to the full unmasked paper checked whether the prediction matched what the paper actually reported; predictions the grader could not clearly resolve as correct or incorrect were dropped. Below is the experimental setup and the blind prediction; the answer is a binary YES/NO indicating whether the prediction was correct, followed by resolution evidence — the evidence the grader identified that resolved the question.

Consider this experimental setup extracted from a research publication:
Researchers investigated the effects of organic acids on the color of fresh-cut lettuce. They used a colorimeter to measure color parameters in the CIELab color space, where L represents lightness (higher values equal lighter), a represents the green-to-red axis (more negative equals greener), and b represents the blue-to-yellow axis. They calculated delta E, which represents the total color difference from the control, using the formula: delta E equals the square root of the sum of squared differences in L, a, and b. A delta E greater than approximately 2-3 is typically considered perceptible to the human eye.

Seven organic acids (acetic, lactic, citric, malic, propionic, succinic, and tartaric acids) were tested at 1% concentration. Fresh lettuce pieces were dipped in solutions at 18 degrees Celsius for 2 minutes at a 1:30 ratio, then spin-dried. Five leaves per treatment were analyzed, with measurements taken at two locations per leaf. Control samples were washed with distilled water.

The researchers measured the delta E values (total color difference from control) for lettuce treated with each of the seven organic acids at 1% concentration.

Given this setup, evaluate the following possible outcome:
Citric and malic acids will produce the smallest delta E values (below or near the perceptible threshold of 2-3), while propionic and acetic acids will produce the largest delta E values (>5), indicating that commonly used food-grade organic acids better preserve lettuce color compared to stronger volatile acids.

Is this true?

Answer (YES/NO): NO